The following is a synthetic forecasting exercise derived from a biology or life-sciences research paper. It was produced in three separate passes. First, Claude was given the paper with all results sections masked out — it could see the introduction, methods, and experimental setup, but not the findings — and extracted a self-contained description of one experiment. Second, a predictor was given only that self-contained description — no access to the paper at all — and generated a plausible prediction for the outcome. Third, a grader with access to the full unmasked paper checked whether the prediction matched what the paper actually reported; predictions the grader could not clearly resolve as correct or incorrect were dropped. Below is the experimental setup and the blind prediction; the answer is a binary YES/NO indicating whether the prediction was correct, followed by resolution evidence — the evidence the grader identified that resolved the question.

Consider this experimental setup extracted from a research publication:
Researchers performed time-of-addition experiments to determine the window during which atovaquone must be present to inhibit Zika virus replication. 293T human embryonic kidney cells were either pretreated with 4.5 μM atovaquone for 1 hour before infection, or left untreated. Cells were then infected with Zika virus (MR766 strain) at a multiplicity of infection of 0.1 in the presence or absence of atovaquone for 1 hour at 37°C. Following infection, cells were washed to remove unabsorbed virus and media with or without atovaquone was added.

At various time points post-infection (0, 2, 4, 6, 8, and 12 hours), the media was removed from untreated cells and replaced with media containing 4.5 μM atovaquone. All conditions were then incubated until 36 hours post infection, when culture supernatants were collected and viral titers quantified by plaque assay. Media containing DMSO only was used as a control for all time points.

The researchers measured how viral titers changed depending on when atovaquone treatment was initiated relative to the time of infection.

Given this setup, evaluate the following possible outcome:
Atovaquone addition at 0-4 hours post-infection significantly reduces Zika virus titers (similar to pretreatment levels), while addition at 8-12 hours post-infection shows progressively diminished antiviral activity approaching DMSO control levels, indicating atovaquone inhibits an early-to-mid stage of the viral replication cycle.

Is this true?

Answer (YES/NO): YES